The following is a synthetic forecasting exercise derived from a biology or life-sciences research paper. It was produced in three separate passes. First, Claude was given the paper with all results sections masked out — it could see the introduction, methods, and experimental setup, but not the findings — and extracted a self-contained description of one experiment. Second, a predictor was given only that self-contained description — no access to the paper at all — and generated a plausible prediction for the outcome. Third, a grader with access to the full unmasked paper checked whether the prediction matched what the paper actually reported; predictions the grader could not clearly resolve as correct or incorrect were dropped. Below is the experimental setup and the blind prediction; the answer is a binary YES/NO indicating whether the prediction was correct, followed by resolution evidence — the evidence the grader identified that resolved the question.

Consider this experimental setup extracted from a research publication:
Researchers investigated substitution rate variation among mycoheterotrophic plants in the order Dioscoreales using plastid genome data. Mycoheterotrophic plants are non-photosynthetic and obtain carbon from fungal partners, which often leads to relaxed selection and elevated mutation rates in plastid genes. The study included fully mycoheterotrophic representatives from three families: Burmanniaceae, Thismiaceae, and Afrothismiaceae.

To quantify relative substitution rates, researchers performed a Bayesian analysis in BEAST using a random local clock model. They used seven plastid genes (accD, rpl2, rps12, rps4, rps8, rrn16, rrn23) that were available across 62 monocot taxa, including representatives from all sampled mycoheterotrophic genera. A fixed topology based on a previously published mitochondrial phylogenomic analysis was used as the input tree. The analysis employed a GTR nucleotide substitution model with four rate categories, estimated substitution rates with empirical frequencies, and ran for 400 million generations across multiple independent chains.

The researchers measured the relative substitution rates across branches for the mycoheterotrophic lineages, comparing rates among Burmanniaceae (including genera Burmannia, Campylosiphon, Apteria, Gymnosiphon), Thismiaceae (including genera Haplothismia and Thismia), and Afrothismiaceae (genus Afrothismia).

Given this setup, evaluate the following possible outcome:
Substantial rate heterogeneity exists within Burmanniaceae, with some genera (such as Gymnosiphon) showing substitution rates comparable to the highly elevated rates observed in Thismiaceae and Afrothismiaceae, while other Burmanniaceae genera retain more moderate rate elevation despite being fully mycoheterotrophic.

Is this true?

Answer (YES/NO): NO